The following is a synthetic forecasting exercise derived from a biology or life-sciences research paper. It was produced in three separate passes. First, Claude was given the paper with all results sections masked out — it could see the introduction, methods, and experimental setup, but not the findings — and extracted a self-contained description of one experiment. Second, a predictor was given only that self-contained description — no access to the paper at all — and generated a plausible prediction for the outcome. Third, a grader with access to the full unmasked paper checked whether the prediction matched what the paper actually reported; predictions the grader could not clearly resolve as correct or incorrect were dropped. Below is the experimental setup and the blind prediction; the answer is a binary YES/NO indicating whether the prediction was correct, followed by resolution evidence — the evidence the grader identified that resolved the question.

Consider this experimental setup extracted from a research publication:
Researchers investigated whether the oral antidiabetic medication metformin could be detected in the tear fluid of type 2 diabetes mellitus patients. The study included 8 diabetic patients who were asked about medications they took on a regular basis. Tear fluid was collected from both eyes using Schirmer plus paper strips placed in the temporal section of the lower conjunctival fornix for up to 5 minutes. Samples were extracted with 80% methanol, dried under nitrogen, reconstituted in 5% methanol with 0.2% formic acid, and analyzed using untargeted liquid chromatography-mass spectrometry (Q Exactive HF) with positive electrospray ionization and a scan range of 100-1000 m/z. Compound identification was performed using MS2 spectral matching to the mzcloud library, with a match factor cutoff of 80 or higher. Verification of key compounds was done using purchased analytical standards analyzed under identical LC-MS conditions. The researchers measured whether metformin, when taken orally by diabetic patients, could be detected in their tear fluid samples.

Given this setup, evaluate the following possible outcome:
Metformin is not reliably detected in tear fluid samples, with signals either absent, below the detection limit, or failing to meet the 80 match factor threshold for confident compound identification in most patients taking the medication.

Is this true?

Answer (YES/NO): NO